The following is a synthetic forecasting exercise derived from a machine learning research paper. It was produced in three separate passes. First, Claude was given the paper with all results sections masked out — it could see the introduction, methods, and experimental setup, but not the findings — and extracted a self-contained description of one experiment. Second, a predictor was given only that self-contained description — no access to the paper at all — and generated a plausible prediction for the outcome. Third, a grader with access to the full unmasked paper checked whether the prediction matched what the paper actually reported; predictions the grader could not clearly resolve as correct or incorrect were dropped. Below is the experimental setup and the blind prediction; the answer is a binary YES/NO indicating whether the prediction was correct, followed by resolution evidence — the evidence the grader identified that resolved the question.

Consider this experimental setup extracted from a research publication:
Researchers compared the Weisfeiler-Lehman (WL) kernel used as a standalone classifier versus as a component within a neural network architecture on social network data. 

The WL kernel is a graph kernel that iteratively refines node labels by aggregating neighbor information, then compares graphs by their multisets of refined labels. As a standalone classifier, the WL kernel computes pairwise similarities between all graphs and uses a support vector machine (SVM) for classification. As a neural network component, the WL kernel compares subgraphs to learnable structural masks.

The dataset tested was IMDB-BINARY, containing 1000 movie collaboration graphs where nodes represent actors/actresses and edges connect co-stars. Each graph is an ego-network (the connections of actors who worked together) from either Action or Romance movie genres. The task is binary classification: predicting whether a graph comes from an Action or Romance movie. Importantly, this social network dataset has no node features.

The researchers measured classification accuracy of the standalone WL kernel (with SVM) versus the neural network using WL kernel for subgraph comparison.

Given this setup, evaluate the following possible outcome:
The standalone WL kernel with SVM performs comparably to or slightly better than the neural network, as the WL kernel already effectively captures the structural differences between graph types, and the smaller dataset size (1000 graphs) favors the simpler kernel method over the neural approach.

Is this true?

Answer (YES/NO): YES